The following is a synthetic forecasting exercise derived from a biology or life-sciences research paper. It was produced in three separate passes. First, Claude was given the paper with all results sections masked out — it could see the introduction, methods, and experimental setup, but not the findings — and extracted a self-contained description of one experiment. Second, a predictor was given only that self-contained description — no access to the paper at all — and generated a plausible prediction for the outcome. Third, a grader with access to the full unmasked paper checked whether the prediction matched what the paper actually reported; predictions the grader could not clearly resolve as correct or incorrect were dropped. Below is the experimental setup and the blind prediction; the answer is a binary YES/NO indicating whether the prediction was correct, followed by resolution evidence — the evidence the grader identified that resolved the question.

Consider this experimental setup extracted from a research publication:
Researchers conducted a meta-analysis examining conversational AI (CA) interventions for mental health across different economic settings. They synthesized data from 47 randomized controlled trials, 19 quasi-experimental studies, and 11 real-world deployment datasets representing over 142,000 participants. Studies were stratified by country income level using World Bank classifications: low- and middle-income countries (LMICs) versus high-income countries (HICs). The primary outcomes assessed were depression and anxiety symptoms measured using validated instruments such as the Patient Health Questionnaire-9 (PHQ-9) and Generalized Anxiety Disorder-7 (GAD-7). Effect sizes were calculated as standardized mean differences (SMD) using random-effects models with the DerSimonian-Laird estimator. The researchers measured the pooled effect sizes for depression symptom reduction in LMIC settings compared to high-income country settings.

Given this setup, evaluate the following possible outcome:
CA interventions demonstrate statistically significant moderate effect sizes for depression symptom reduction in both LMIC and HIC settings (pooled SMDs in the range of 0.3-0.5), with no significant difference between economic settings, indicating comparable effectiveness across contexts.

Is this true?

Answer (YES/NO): NO